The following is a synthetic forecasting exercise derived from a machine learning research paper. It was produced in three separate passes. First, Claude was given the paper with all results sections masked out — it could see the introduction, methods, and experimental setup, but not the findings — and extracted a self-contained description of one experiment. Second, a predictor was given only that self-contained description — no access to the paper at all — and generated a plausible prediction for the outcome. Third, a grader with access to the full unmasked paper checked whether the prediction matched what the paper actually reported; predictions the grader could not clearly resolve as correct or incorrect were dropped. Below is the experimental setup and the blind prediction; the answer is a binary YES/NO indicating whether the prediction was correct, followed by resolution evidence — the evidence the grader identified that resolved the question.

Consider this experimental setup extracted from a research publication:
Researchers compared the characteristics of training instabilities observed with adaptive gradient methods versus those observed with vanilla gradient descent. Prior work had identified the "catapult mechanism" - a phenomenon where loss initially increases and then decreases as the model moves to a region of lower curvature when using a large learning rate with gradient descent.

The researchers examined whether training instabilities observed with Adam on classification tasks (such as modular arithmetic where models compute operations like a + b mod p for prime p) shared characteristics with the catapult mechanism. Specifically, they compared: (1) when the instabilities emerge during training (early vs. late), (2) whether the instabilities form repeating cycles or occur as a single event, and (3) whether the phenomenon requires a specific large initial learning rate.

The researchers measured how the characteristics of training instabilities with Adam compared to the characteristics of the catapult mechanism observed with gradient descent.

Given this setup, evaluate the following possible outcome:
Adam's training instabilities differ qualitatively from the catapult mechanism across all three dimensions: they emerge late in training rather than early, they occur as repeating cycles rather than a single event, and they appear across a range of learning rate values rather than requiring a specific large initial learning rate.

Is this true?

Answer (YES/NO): YES